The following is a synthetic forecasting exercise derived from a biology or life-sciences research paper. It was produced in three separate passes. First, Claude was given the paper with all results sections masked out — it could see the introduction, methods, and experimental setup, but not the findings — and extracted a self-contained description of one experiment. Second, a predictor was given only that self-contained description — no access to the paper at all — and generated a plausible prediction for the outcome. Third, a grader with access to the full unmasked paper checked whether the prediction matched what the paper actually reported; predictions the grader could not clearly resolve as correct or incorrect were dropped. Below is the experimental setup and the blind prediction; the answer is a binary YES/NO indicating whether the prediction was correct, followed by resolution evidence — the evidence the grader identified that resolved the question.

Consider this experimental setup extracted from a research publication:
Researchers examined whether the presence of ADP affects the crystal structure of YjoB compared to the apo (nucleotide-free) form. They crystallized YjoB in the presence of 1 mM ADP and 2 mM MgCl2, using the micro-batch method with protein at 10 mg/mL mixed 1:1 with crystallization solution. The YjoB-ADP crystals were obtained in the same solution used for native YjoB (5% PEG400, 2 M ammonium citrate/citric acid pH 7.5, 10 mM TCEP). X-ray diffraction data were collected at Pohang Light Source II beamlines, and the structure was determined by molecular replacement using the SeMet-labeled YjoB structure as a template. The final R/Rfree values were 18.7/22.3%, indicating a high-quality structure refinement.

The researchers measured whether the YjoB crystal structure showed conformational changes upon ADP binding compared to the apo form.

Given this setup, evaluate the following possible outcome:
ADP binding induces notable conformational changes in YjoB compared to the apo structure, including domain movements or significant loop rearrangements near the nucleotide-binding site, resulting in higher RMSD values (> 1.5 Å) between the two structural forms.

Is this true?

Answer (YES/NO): NO